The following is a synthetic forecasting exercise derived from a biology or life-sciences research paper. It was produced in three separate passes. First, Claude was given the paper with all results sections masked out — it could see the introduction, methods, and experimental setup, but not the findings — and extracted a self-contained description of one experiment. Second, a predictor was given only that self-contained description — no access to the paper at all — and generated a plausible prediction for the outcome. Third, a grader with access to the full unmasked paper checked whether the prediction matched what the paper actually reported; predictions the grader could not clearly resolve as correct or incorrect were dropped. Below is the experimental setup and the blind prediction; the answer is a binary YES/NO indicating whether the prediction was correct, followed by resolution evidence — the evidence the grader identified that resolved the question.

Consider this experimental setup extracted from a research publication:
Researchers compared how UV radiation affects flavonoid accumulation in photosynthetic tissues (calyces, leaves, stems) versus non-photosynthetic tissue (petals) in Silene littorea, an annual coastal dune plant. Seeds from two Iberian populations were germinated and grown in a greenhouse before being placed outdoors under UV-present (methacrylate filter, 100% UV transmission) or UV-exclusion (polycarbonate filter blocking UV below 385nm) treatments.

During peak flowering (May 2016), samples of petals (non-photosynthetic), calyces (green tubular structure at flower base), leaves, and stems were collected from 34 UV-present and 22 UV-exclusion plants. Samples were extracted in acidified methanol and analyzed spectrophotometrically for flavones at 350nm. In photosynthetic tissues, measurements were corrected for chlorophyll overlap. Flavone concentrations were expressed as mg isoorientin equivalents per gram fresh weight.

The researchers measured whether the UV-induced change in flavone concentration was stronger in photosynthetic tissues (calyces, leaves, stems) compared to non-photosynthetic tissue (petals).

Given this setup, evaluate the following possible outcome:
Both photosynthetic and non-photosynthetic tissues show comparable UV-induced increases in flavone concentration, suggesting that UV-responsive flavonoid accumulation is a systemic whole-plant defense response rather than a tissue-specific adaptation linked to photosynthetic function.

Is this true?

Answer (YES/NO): NO